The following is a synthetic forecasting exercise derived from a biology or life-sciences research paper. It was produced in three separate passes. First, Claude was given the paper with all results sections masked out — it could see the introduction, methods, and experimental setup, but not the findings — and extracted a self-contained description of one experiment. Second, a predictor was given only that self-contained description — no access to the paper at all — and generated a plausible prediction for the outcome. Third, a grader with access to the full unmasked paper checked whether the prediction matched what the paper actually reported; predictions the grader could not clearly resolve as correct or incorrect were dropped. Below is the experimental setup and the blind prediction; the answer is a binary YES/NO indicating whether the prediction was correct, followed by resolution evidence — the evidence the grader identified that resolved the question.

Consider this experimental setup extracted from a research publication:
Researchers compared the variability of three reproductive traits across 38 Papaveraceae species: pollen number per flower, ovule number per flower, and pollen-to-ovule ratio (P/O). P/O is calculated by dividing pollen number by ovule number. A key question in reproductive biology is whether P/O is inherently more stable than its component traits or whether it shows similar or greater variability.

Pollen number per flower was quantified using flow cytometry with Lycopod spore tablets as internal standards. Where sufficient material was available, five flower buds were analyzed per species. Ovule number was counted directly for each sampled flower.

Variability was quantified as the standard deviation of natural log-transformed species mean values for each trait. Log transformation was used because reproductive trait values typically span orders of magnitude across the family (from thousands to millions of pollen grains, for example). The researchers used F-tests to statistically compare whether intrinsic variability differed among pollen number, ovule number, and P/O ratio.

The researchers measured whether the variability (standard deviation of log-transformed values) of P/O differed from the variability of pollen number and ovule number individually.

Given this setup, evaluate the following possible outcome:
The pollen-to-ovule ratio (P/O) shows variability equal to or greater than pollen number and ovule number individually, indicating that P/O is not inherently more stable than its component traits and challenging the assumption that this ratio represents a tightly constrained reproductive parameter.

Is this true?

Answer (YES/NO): NO